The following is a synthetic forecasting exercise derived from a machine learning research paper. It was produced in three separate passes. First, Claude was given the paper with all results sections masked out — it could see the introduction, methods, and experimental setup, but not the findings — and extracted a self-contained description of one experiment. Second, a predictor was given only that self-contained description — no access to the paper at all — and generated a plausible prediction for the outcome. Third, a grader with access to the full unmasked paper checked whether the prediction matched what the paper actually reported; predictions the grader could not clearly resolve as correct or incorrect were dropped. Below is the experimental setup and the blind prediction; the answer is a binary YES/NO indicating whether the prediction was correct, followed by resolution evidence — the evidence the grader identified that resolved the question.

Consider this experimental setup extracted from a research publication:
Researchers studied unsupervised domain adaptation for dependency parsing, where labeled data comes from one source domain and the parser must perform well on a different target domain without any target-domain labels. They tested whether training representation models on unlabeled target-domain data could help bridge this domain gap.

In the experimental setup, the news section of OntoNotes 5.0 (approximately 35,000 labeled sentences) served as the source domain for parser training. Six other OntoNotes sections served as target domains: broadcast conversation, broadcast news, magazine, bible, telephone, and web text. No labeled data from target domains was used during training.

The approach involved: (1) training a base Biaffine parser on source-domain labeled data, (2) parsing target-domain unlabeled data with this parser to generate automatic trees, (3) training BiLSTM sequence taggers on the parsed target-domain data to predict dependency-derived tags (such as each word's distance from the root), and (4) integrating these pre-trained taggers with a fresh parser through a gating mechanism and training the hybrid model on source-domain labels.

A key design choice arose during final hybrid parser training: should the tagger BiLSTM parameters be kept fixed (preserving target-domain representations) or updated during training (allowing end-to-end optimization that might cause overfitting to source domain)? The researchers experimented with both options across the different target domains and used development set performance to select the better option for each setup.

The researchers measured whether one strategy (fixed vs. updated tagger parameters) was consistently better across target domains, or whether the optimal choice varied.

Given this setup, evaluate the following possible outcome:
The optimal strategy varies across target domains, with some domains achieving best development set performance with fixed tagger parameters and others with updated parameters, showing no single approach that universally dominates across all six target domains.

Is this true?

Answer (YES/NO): YES